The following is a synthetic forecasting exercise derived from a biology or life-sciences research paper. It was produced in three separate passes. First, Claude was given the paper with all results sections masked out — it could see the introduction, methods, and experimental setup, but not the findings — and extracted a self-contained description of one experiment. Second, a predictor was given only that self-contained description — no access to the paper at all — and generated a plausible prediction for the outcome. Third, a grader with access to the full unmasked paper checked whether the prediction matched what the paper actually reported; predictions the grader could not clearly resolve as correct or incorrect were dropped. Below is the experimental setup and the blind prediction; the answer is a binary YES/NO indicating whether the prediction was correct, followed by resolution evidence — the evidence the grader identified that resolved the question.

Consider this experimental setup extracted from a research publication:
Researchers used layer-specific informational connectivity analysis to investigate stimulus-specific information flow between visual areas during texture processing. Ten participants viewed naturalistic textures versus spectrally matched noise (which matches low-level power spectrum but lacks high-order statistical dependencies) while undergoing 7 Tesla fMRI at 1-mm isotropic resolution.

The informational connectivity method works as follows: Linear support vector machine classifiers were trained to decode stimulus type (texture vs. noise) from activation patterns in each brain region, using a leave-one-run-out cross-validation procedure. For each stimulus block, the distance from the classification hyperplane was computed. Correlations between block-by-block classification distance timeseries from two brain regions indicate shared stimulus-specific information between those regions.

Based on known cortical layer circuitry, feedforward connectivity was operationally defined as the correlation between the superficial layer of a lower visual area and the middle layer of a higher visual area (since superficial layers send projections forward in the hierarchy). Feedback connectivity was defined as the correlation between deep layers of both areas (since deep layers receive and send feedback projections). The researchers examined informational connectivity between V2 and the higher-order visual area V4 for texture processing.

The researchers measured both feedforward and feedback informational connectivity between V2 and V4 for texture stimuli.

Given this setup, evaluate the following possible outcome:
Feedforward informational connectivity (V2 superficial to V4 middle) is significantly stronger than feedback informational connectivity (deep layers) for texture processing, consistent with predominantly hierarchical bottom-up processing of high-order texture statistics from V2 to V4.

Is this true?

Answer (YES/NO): NO